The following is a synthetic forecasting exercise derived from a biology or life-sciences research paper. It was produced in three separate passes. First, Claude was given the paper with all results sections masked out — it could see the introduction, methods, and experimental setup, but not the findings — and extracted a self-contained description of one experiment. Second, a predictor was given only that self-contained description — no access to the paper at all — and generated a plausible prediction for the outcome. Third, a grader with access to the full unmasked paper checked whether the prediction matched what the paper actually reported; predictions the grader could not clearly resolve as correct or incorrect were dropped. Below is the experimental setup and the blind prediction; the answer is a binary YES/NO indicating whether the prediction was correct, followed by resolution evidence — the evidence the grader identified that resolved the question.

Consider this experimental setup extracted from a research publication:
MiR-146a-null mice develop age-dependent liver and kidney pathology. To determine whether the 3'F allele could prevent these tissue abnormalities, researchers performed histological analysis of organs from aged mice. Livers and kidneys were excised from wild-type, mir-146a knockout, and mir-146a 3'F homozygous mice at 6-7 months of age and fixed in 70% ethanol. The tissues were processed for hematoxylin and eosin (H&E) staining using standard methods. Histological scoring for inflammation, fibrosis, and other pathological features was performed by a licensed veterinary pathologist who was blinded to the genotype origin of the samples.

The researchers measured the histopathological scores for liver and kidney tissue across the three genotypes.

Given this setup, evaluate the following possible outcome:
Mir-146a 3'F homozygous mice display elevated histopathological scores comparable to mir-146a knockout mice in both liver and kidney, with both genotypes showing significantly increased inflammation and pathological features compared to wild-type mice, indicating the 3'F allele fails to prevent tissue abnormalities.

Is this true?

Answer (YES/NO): NO